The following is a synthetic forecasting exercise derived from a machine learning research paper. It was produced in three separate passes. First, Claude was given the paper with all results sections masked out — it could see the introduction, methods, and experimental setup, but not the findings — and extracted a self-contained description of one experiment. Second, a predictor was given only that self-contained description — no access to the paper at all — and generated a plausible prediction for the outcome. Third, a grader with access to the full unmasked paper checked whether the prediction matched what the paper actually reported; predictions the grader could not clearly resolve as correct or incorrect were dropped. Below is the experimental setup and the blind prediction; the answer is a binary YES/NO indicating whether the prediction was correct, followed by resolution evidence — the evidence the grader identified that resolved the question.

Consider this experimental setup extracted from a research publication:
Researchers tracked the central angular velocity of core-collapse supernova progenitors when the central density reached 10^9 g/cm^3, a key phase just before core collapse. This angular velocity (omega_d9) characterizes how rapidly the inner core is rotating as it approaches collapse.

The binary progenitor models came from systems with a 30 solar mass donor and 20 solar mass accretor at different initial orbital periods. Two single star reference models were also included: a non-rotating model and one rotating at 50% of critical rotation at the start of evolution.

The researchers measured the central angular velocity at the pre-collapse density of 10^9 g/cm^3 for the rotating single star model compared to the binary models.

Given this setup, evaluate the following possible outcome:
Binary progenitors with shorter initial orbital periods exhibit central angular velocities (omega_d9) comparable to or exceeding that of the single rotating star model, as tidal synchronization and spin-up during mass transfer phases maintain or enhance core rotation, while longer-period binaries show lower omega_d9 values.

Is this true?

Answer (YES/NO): NO